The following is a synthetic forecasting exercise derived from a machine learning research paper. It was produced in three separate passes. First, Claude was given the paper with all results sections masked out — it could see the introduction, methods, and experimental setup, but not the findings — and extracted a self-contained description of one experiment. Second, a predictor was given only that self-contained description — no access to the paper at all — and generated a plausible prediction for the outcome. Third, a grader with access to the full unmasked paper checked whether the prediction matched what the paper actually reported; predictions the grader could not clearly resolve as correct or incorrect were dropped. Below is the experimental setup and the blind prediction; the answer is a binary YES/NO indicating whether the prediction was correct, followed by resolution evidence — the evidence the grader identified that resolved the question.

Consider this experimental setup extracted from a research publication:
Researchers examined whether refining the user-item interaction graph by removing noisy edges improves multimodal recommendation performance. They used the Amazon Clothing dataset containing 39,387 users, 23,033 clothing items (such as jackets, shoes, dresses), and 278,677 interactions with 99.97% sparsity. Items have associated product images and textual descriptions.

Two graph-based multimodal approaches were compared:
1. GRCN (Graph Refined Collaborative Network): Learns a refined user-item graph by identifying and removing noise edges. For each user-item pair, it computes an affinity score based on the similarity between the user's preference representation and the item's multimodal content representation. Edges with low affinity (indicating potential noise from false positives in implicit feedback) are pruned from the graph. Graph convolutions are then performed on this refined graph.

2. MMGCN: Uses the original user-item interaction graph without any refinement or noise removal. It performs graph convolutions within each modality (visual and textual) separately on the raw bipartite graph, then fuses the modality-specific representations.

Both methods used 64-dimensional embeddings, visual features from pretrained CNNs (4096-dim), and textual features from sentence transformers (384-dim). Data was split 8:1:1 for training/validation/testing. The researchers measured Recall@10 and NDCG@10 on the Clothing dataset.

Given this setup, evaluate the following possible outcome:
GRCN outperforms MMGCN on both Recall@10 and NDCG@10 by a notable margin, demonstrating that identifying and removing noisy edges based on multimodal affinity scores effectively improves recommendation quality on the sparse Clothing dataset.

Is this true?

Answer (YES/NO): YES